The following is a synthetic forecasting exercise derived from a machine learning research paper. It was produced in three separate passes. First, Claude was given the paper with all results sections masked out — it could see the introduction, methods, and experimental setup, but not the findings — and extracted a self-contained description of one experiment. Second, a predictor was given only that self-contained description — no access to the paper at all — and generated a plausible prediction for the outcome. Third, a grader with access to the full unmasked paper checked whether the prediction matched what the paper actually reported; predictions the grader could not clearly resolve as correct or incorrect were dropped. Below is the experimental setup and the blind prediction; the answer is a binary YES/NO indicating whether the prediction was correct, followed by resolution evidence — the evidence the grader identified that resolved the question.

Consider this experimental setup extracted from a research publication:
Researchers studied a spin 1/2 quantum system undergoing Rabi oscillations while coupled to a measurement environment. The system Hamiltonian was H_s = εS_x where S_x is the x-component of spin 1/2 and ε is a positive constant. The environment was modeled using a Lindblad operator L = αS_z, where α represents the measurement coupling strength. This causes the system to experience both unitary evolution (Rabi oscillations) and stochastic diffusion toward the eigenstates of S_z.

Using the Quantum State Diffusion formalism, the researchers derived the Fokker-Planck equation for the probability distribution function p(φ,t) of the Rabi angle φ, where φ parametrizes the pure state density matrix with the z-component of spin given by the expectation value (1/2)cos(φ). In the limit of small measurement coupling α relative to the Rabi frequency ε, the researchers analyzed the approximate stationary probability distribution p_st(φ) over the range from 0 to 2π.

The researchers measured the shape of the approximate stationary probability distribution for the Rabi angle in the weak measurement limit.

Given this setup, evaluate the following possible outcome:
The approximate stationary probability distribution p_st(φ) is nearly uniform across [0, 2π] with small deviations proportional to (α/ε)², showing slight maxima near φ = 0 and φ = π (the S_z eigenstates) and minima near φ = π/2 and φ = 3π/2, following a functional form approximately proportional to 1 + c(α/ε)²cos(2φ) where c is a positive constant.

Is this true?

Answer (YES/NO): NO